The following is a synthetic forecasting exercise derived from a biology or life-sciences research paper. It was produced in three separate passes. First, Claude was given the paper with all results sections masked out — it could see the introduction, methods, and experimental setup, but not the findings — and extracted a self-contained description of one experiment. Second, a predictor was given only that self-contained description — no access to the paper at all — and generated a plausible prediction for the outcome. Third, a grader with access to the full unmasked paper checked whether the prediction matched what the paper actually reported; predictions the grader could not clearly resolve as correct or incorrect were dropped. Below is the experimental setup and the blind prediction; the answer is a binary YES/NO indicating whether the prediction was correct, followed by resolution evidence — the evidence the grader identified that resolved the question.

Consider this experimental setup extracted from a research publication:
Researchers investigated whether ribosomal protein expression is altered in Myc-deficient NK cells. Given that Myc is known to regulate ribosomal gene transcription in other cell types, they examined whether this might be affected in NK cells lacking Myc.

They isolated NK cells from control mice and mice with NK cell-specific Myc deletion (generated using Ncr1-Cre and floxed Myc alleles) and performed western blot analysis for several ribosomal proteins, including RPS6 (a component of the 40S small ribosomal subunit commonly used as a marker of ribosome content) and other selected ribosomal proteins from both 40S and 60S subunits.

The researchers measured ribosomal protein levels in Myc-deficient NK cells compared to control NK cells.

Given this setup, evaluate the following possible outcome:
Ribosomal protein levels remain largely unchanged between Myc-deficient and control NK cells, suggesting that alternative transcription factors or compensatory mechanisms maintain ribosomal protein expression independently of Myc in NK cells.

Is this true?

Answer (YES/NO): NO